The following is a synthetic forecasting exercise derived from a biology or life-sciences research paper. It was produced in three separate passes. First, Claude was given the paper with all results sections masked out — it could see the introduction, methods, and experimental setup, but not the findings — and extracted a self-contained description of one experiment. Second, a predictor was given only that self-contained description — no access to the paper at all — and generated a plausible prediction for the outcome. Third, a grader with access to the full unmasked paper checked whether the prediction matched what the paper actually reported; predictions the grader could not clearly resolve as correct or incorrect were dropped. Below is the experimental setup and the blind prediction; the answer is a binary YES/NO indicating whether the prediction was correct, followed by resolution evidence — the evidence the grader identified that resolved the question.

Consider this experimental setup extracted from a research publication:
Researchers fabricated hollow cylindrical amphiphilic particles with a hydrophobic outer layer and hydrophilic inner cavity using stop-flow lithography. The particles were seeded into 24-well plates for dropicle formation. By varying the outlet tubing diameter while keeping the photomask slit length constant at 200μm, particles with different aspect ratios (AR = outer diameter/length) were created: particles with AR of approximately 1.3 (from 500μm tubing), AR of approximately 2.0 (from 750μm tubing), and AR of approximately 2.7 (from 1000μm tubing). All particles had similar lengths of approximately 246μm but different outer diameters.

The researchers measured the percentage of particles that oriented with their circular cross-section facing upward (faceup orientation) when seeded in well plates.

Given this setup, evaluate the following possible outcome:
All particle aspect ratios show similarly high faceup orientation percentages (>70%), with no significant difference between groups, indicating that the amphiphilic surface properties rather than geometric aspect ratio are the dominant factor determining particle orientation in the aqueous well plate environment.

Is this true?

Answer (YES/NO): NO